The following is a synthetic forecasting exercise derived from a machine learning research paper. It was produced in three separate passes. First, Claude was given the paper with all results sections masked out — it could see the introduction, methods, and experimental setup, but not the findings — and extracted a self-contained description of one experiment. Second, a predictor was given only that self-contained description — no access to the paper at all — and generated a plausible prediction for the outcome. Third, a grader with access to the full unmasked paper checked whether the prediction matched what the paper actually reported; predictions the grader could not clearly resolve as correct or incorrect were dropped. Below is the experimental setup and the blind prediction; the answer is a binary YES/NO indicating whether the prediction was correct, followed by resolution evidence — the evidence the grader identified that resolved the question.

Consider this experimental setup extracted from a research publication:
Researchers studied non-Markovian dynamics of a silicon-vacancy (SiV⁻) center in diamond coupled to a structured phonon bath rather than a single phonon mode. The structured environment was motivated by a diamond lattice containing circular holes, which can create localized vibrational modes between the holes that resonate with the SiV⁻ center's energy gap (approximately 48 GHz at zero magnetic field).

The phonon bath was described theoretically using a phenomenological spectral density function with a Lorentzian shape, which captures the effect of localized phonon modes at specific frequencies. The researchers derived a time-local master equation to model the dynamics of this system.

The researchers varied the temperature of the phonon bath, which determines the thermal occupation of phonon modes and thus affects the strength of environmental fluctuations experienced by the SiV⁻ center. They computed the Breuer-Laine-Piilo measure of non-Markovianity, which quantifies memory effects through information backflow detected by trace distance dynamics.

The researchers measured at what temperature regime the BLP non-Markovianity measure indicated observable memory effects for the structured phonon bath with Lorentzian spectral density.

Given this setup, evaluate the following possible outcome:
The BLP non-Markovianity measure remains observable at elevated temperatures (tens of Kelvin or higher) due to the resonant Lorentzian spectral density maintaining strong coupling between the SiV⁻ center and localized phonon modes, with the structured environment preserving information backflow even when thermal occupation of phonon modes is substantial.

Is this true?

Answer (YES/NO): NO